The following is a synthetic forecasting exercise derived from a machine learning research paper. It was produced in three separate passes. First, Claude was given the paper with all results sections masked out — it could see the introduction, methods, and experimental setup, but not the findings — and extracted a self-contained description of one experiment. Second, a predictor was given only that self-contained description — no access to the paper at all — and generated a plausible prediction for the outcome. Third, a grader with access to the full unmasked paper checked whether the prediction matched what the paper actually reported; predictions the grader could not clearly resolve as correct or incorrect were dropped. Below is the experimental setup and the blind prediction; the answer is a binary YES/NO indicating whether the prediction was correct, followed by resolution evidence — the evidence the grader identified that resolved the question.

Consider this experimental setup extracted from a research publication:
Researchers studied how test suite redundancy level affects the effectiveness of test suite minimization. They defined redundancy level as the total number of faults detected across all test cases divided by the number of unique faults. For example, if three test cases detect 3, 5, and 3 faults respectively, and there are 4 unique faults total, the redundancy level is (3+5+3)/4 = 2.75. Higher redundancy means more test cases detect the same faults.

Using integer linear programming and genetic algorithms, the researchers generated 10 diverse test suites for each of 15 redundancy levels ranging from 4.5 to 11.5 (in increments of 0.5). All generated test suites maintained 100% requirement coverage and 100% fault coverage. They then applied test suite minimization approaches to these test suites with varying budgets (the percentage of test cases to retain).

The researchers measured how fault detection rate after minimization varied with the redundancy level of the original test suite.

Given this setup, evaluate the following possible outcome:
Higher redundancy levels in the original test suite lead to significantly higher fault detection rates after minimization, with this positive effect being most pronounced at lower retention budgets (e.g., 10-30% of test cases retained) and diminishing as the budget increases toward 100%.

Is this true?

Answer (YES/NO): YES